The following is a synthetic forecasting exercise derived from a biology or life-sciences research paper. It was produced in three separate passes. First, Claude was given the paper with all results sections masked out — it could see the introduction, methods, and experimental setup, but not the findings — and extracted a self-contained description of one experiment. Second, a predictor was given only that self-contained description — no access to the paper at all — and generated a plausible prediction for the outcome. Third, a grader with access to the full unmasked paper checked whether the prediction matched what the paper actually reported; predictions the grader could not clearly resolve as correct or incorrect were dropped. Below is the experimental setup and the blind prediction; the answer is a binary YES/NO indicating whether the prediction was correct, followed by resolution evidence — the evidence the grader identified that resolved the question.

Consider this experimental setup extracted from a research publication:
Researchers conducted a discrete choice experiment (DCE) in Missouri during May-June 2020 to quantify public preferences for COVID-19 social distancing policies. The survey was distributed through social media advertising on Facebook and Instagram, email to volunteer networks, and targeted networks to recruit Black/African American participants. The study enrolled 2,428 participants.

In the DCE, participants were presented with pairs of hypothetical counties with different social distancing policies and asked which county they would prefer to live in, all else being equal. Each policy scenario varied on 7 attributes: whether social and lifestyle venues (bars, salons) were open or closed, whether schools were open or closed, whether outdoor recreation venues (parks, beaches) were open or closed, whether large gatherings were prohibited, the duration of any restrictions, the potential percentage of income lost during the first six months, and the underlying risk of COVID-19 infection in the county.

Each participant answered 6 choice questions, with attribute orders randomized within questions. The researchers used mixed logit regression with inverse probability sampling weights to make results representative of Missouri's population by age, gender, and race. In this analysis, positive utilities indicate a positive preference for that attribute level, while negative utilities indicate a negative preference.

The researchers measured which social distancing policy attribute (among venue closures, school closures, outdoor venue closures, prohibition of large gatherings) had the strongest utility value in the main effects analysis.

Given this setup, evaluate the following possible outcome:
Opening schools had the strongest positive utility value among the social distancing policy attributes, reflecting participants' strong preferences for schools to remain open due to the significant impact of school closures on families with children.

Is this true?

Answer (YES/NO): NO